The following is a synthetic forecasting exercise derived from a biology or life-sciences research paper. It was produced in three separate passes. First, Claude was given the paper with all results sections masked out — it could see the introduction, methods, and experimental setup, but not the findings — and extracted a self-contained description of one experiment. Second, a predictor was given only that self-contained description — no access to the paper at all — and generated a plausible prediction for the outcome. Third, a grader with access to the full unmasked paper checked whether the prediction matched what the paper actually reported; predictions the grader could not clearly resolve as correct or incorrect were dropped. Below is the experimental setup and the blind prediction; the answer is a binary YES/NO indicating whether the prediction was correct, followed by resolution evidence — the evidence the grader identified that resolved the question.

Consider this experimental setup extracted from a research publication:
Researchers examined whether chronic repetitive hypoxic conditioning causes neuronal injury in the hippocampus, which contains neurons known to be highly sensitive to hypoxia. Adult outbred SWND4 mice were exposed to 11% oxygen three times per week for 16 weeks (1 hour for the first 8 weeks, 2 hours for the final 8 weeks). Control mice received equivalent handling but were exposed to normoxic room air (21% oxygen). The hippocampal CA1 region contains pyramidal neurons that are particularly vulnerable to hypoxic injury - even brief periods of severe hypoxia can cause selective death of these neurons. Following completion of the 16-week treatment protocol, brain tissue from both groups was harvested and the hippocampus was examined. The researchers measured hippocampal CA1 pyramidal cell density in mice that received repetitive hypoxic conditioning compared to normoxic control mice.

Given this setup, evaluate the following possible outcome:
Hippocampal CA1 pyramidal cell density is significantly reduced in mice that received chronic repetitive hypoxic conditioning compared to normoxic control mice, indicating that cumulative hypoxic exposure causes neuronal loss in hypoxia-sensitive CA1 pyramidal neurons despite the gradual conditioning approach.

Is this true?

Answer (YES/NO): NO